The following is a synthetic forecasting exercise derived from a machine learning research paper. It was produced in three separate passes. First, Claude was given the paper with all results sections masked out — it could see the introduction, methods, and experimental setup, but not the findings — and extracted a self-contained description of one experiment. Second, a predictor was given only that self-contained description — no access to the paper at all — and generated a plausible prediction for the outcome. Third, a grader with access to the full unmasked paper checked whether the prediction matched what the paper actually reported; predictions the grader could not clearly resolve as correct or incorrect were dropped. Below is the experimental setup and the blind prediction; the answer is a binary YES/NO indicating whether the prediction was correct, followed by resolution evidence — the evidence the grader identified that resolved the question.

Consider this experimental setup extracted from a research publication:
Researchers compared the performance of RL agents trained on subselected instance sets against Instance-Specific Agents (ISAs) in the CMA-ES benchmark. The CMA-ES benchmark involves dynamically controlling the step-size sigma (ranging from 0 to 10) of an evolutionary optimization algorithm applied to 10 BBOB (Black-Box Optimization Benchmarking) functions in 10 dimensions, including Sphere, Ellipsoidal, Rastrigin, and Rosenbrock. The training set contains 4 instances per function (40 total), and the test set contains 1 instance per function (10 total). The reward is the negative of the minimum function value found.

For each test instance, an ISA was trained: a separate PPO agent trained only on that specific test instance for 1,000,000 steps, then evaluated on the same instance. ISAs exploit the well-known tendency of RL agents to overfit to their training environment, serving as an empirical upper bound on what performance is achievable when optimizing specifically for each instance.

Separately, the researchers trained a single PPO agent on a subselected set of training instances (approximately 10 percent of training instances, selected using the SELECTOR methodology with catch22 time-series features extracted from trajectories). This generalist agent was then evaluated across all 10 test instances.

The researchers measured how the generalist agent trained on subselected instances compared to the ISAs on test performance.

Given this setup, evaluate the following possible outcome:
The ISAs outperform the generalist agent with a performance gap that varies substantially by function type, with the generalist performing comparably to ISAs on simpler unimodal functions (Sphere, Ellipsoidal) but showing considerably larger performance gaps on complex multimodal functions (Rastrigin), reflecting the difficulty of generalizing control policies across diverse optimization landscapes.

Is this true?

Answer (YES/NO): NO